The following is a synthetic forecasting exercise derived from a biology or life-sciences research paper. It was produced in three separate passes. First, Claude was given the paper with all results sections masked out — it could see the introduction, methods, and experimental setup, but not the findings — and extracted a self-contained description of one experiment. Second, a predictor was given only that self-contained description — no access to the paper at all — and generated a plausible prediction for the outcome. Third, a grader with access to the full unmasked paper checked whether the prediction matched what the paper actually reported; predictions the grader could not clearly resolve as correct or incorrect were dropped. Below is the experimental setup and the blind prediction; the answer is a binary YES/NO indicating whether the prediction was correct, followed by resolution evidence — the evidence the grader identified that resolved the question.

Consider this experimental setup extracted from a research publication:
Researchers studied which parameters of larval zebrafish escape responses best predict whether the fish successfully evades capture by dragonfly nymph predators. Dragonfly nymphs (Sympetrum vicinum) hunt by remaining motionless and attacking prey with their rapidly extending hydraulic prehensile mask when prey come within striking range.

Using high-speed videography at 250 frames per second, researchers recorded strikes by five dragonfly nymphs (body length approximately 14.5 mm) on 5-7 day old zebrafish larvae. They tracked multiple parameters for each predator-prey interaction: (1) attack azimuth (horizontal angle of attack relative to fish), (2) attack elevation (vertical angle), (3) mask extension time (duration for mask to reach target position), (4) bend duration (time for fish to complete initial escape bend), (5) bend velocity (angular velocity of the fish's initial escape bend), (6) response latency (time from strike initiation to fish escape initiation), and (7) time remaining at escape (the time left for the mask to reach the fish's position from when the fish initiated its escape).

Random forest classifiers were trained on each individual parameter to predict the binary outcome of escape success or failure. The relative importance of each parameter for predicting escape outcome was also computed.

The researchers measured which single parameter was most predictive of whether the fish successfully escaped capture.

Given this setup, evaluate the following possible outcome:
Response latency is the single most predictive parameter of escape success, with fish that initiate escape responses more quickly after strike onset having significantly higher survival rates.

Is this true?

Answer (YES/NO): NO